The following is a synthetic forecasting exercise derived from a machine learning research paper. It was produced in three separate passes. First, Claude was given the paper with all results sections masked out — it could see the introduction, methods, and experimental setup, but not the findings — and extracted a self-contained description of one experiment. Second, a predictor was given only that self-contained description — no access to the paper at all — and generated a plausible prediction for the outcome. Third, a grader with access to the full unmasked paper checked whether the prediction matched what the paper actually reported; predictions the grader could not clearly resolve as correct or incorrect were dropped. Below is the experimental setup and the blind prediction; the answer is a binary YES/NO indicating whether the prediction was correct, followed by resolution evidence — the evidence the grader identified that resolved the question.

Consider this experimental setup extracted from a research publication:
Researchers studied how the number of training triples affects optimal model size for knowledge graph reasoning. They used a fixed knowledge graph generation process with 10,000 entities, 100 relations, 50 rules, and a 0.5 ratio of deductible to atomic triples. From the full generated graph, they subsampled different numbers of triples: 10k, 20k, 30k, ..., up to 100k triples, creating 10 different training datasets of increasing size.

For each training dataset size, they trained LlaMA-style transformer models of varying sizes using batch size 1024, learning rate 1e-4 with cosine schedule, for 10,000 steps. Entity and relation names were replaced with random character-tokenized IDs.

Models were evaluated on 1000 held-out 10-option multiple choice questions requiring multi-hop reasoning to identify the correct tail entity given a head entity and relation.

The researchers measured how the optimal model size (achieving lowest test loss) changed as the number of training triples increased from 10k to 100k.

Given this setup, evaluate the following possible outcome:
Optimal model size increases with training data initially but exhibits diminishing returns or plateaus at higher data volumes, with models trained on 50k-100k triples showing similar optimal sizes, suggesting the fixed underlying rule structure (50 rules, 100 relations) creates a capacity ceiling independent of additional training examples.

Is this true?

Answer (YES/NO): NO